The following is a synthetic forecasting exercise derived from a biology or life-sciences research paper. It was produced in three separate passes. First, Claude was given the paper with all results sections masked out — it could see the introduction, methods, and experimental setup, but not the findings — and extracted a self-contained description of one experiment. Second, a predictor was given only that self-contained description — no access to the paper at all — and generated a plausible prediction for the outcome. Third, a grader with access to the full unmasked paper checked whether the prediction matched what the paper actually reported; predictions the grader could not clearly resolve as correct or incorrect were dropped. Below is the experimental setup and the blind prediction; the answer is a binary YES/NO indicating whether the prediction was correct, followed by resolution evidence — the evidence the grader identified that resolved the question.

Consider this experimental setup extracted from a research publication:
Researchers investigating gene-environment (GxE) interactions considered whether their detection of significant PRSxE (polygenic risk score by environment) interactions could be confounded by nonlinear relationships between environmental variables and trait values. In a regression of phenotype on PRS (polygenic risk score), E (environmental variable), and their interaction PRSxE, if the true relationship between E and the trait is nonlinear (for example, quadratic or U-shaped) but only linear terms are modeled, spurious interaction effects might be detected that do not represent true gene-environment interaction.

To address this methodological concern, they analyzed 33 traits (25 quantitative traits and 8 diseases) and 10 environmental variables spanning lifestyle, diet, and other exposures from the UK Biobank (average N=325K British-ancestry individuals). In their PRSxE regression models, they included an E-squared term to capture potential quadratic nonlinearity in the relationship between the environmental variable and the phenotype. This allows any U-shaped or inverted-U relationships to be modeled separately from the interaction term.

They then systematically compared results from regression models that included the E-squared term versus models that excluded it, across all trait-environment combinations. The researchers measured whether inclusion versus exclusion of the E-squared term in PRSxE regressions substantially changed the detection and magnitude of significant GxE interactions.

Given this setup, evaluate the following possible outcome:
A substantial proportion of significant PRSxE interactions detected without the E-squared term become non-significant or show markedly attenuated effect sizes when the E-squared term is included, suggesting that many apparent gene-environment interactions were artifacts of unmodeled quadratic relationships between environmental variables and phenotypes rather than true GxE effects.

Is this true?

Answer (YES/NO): NO